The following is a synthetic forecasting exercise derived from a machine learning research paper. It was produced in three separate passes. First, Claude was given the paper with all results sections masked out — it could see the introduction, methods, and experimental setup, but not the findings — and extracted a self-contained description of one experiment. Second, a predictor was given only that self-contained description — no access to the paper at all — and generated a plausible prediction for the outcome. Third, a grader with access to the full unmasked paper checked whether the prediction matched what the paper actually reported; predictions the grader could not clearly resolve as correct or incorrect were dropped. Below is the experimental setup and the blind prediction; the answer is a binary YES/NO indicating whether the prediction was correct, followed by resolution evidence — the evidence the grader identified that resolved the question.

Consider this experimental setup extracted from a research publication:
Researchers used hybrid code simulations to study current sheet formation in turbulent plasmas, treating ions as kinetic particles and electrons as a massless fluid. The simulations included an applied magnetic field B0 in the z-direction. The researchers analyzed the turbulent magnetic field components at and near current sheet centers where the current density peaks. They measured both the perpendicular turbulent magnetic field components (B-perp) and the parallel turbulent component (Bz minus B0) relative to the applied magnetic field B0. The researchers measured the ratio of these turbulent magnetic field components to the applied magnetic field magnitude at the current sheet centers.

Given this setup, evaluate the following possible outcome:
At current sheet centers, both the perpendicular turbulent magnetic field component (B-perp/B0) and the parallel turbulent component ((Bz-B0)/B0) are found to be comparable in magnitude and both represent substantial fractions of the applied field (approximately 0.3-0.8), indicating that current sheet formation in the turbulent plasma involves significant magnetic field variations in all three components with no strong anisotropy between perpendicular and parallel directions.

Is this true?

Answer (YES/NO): NO